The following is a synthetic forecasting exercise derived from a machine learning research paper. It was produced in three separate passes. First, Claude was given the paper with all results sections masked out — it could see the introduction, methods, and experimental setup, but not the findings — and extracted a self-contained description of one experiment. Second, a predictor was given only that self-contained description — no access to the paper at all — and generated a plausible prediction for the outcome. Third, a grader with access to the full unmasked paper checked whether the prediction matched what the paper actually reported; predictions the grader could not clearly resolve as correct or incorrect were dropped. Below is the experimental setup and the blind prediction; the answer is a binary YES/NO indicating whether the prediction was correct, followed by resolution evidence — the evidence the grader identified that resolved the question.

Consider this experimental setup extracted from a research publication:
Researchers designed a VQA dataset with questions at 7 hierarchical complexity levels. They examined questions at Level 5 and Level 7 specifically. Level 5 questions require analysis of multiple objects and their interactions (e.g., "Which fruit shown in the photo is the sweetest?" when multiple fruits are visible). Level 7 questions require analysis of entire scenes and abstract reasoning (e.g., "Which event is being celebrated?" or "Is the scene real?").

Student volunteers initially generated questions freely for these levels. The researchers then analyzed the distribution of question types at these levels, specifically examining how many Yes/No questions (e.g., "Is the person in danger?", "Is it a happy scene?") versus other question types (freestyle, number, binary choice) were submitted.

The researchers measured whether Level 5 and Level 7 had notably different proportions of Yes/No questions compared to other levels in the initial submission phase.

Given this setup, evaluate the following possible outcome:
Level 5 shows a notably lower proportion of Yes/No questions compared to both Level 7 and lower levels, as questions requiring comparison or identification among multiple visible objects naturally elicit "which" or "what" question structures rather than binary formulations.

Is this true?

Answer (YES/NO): NO